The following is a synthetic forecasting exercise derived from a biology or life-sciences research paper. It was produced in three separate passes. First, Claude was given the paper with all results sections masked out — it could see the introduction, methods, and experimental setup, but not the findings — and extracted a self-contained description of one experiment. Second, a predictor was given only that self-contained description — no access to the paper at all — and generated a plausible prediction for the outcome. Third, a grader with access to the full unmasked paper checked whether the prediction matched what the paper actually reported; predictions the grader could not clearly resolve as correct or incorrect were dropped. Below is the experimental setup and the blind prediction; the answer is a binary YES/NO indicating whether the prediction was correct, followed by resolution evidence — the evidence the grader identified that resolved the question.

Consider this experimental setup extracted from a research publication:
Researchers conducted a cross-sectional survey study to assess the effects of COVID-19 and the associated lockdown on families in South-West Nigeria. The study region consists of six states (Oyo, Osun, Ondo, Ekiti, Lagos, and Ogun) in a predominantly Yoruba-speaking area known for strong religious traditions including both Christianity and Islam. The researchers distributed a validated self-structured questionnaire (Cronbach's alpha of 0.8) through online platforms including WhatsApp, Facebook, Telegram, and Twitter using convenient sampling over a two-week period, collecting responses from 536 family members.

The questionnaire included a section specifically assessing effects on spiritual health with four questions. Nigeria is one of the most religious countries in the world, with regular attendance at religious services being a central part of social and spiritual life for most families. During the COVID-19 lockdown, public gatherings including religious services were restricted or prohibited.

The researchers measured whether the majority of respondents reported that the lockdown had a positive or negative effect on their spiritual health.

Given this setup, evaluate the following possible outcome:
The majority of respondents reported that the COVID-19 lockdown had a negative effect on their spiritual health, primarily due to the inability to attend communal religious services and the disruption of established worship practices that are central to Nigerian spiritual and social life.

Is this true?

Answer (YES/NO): YES